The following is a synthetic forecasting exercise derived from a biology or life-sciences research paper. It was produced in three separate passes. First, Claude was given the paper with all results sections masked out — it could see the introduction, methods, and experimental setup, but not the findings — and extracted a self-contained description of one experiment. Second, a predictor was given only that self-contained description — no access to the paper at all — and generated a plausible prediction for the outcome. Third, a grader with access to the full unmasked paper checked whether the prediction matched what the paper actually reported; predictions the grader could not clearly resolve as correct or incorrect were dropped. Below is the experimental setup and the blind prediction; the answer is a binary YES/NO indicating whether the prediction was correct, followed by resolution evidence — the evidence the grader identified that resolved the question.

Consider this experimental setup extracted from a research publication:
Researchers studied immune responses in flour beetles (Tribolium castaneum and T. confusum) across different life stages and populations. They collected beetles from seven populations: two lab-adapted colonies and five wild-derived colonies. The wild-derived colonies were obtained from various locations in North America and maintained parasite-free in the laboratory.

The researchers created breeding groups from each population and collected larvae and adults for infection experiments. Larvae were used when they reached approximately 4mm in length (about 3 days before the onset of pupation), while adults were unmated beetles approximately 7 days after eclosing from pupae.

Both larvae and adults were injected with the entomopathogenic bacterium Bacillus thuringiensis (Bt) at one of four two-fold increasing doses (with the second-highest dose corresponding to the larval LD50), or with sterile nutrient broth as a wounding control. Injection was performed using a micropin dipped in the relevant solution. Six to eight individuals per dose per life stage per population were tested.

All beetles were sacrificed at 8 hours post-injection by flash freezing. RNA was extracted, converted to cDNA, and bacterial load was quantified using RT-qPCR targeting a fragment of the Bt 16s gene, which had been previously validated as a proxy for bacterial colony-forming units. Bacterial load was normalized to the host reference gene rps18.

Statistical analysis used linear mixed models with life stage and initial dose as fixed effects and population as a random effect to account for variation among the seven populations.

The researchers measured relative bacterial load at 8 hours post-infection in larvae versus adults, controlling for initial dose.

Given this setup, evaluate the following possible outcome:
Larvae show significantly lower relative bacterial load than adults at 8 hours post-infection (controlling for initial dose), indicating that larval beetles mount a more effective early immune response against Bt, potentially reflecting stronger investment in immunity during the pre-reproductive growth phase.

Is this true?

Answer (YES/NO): NO